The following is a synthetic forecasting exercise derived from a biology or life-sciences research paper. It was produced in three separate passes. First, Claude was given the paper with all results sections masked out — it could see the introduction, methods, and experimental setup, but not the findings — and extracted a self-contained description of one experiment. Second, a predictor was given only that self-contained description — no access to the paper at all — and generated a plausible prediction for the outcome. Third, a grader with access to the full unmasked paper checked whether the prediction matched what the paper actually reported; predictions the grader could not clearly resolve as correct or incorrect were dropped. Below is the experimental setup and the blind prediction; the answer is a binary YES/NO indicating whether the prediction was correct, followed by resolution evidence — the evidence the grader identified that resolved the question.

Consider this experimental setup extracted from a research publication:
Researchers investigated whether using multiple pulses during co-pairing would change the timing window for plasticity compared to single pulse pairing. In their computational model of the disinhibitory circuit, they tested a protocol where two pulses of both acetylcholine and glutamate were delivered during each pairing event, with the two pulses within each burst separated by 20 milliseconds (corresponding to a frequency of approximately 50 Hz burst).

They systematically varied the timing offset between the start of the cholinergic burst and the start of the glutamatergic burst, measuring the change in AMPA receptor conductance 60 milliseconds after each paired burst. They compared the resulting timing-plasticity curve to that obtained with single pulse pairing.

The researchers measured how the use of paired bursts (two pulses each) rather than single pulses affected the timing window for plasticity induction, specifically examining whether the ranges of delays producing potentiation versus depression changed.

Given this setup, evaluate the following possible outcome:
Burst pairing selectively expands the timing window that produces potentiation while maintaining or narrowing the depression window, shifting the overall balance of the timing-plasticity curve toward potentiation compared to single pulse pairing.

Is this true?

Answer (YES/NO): NO